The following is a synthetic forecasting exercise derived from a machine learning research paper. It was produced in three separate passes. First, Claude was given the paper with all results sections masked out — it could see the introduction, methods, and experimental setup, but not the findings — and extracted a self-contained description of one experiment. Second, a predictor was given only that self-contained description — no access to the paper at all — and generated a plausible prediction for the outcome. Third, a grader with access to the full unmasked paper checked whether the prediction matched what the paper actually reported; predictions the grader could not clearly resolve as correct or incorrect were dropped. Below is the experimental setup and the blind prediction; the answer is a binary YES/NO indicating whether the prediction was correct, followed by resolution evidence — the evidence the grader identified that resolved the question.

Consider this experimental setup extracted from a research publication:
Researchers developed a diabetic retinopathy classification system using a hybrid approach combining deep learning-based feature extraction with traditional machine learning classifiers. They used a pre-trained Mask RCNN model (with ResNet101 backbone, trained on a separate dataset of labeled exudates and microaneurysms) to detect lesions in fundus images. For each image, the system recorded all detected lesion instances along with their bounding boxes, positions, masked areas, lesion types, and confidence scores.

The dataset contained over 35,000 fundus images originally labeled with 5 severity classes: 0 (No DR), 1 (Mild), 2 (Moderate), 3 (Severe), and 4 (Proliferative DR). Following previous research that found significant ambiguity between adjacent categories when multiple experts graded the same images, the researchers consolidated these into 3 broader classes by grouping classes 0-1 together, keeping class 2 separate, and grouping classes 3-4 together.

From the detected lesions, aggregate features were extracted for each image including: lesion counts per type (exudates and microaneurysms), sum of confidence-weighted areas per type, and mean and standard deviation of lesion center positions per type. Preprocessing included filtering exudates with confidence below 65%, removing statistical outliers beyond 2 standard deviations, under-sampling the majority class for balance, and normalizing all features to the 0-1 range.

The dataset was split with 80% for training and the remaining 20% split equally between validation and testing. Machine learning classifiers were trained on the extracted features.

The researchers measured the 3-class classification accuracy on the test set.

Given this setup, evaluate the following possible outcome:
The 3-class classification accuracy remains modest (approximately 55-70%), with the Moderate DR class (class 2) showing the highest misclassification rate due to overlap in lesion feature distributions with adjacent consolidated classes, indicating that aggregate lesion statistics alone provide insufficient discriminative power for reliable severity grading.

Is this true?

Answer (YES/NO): NO